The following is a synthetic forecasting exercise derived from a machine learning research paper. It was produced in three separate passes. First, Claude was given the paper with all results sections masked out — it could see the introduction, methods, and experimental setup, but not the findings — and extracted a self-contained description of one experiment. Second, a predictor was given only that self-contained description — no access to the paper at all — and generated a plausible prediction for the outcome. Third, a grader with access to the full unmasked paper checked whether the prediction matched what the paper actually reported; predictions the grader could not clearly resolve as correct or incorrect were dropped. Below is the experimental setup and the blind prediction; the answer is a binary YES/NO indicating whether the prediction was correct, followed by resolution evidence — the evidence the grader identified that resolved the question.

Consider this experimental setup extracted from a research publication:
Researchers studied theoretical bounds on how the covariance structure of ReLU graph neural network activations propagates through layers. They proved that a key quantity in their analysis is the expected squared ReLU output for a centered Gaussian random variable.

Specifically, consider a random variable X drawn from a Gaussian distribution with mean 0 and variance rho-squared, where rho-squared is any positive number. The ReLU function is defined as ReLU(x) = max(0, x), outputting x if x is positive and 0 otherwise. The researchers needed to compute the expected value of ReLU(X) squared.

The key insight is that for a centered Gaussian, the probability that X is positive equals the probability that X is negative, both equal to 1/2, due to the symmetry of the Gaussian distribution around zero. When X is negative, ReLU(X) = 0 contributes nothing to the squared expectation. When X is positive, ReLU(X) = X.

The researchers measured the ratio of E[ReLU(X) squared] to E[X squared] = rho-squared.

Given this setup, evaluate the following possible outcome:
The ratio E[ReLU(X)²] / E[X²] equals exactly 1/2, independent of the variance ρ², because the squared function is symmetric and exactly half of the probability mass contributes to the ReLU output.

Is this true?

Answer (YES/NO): YES